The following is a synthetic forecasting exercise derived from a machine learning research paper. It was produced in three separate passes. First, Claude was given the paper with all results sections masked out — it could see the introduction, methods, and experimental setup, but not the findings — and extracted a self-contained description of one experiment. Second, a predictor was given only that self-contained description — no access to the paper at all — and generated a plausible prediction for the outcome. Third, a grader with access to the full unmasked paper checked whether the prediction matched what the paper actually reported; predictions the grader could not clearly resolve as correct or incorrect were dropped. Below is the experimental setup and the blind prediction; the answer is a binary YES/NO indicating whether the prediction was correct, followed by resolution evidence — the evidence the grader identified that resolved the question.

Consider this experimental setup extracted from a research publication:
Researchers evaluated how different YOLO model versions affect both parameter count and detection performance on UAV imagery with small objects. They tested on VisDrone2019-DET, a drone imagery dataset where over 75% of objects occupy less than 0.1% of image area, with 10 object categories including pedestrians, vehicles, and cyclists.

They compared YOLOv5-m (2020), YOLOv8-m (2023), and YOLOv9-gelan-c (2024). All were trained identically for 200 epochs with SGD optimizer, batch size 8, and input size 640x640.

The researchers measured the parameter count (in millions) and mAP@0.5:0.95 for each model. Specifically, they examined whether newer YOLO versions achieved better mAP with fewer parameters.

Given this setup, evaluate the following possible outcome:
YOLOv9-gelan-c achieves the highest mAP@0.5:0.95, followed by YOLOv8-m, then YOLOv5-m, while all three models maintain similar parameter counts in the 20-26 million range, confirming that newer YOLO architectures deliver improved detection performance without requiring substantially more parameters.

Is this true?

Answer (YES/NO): YES